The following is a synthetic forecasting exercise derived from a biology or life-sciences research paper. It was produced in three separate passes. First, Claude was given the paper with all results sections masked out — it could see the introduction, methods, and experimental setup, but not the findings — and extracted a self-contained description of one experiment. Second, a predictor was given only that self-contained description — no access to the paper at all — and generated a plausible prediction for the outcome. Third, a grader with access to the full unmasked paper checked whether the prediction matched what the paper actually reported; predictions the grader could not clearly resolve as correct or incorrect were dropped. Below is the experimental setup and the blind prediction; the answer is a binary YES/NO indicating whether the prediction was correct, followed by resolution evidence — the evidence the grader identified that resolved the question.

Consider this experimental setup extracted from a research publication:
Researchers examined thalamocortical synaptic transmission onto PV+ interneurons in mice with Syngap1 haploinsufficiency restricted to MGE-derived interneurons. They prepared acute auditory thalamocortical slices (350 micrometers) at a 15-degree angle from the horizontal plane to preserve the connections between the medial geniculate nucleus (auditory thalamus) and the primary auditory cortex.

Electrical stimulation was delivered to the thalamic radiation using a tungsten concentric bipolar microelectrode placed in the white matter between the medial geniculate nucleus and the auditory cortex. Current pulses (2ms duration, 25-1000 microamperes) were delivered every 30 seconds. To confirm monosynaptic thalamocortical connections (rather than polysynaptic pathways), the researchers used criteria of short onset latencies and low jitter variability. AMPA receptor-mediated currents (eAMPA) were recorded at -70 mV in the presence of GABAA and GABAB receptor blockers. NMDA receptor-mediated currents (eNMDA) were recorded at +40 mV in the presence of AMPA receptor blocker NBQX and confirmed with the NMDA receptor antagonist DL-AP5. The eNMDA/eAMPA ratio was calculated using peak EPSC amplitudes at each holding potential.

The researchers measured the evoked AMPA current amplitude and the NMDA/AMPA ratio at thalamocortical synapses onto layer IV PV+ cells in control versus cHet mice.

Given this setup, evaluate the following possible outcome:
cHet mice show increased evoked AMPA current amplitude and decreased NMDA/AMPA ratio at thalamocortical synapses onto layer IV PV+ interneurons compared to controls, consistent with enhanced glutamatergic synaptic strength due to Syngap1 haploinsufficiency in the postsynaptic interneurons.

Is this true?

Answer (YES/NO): NO